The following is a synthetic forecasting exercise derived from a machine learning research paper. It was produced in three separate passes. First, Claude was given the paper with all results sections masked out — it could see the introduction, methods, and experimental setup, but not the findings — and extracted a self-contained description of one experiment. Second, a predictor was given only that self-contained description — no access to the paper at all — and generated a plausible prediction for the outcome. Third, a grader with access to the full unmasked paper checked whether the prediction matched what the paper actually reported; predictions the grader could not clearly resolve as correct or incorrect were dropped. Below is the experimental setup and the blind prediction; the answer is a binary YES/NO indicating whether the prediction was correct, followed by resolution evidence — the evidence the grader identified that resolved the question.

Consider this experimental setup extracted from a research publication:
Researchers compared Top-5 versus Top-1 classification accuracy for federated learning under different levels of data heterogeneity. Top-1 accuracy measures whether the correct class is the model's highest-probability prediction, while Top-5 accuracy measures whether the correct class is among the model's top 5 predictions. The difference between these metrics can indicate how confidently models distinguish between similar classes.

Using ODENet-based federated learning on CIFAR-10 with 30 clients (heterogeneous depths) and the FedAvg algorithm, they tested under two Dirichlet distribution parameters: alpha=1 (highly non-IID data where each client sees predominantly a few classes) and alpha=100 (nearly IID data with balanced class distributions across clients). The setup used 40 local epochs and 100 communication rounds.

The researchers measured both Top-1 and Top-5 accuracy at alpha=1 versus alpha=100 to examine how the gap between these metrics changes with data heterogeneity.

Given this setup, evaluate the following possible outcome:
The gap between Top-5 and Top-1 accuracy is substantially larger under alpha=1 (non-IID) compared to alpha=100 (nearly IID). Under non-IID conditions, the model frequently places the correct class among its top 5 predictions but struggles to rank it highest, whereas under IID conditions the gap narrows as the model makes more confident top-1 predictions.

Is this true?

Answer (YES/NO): NO